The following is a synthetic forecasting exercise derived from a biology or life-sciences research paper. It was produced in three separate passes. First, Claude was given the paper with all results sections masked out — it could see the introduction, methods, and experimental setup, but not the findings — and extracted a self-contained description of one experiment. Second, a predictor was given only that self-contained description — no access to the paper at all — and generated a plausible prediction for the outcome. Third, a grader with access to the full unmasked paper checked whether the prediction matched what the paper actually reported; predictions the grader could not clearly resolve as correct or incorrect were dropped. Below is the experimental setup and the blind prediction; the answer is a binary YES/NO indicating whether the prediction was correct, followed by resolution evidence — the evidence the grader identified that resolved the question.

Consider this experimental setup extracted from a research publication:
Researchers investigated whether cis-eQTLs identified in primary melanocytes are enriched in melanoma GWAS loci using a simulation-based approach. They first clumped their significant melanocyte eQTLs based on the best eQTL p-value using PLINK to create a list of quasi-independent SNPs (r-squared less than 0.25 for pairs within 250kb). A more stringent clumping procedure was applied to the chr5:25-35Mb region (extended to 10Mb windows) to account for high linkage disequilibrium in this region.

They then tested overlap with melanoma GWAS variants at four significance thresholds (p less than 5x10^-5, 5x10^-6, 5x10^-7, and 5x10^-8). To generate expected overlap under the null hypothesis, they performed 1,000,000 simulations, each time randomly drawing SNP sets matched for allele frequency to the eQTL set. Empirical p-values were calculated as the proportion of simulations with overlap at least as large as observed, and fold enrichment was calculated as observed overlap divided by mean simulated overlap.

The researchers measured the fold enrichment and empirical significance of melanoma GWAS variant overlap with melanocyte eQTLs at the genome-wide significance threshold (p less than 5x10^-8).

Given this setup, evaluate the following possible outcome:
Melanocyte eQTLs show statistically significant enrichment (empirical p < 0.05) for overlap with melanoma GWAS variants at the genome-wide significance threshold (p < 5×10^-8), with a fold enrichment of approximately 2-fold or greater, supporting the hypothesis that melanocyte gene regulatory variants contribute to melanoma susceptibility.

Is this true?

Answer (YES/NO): YES